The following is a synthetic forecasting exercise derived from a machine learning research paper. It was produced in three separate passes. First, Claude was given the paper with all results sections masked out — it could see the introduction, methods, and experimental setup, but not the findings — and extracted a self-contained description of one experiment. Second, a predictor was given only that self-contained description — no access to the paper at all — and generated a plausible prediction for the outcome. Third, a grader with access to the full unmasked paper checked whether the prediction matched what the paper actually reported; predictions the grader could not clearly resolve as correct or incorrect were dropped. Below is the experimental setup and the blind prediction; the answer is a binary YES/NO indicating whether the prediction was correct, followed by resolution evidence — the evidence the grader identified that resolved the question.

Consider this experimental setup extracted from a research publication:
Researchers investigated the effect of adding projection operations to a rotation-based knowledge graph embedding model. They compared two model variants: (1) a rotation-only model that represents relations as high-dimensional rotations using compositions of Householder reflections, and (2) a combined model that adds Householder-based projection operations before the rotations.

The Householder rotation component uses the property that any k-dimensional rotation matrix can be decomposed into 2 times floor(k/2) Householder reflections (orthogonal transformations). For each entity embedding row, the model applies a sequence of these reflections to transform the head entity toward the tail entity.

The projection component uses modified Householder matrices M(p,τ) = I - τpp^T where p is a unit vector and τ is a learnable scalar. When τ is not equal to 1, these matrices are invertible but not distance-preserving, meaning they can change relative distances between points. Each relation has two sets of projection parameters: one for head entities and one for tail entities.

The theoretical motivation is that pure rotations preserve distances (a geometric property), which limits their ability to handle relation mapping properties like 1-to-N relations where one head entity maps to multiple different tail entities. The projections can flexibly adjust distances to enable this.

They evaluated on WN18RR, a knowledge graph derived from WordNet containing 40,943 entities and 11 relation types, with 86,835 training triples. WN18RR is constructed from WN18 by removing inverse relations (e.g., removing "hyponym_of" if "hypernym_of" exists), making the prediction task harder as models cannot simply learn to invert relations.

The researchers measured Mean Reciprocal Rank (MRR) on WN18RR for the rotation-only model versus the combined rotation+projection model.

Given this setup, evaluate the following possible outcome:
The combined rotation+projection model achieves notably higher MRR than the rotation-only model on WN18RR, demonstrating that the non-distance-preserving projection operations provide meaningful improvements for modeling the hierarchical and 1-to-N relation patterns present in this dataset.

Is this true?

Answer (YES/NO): YES